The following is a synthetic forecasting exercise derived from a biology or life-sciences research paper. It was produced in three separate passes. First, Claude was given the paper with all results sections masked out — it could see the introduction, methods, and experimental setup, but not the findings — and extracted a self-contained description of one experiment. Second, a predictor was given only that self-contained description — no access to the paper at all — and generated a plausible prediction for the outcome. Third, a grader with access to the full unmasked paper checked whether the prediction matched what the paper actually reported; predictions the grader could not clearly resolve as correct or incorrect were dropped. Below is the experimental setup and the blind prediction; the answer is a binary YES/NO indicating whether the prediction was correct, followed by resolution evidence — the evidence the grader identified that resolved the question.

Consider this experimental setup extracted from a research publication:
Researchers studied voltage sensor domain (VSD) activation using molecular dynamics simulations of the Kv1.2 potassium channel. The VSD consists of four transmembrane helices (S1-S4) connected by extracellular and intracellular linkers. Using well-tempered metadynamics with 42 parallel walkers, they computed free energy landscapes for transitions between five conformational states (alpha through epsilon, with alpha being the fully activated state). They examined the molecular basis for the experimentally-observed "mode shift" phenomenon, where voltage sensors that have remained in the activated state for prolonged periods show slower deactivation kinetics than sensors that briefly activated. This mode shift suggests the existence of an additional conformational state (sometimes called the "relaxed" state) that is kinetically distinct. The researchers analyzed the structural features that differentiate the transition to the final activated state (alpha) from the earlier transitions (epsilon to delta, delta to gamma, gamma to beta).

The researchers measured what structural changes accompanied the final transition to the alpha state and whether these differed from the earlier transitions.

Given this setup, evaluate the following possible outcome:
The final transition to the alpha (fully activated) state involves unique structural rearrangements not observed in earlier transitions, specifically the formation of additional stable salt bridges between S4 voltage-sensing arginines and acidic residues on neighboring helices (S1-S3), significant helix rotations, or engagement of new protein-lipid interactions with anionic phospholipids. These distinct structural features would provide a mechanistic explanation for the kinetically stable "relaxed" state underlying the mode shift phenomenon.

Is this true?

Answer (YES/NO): NO